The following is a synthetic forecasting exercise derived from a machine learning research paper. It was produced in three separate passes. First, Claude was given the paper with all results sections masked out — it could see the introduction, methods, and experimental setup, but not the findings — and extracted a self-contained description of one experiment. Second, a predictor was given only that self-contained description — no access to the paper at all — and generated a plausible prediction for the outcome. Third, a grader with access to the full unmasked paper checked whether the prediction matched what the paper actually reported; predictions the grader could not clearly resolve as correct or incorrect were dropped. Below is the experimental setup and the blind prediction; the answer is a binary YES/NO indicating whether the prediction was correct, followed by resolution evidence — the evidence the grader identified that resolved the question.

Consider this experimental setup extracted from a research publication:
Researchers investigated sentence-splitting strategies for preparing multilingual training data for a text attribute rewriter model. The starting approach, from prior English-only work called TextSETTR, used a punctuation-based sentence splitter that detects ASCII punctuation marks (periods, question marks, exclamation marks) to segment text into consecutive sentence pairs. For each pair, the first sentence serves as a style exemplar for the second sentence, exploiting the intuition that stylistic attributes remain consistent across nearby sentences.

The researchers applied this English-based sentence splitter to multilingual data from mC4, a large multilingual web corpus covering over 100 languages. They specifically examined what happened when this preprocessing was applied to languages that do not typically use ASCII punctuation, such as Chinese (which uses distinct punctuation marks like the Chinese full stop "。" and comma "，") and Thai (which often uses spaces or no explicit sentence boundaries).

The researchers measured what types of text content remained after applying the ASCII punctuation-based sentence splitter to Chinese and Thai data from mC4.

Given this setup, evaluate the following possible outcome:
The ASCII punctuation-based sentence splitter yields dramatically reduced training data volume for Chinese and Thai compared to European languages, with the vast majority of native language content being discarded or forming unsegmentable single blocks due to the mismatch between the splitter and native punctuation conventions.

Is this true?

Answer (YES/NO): YES